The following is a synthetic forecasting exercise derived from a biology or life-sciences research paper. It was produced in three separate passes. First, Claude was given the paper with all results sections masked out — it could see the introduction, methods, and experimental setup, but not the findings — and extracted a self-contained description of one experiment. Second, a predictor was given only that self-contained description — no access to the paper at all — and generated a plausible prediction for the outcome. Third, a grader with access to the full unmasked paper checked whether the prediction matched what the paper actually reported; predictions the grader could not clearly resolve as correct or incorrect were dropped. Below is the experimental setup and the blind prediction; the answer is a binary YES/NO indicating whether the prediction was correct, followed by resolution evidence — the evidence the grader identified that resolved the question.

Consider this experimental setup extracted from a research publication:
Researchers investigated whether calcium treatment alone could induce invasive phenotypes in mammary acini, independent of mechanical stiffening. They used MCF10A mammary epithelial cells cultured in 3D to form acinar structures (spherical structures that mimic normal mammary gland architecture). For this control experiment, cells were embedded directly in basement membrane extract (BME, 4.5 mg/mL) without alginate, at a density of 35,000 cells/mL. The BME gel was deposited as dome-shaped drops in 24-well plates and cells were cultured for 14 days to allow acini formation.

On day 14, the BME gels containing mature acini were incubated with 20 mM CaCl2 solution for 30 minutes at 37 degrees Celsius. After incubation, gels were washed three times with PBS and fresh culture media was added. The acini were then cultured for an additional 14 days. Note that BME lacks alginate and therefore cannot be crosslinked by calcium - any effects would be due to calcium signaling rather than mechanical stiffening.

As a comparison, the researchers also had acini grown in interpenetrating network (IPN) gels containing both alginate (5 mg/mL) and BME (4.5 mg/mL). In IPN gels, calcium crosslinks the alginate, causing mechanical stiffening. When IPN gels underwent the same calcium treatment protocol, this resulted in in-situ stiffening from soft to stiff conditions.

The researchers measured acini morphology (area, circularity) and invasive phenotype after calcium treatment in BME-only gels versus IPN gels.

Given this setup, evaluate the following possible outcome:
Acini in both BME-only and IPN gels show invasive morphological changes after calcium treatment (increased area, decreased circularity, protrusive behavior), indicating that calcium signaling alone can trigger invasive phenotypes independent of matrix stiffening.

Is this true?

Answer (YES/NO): NO